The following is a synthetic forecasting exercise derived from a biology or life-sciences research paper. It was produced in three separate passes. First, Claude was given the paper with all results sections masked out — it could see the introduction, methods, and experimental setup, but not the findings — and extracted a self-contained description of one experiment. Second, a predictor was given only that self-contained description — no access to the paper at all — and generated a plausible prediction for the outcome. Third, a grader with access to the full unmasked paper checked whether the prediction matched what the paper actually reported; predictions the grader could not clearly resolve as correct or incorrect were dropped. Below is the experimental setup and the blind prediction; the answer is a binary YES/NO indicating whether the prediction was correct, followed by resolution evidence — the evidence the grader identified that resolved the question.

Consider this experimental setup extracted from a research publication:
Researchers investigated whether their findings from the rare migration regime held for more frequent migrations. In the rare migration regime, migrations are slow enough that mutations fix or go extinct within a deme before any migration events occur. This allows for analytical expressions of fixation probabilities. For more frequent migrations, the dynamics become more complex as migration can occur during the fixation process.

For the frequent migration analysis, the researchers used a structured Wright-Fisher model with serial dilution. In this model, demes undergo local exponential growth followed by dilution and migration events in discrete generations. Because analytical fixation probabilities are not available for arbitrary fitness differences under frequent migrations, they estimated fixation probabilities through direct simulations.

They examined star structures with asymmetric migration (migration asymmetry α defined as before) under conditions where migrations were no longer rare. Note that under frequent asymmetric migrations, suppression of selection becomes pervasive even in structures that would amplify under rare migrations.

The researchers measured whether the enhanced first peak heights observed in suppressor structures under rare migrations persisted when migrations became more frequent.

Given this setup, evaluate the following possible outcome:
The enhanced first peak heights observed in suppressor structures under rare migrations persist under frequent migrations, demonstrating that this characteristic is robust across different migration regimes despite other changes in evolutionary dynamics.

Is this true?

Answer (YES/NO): YES